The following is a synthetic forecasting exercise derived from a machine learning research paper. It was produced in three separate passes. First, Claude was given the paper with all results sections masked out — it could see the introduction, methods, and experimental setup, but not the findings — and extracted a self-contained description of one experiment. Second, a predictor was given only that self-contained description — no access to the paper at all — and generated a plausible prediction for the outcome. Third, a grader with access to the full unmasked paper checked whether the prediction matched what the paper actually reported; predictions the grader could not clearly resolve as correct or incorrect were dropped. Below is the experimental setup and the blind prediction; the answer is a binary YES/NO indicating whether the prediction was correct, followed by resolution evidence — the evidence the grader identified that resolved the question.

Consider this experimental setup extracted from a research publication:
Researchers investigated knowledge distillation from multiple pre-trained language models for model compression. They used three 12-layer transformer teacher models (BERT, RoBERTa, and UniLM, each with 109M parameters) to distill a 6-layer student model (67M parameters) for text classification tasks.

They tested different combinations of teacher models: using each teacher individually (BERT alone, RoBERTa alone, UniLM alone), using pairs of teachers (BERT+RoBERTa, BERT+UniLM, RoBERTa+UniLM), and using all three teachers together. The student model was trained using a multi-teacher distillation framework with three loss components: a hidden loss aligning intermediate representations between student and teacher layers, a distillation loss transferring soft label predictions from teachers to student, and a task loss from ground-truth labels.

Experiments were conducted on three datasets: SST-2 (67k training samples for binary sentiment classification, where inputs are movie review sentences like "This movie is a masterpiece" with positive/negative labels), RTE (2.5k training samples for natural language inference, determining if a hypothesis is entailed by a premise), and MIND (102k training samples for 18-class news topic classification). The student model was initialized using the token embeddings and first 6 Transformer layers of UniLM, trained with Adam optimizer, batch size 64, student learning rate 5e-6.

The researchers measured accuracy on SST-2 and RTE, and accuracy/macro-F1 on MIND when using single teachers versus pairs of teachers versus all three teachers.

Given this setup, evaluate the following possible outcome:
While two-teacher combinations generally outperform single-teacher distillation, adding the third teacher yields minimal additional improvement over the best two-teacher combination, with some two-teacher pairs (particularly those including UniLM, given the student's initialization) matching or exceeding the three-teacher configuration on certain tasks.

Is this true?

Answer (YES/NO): NO